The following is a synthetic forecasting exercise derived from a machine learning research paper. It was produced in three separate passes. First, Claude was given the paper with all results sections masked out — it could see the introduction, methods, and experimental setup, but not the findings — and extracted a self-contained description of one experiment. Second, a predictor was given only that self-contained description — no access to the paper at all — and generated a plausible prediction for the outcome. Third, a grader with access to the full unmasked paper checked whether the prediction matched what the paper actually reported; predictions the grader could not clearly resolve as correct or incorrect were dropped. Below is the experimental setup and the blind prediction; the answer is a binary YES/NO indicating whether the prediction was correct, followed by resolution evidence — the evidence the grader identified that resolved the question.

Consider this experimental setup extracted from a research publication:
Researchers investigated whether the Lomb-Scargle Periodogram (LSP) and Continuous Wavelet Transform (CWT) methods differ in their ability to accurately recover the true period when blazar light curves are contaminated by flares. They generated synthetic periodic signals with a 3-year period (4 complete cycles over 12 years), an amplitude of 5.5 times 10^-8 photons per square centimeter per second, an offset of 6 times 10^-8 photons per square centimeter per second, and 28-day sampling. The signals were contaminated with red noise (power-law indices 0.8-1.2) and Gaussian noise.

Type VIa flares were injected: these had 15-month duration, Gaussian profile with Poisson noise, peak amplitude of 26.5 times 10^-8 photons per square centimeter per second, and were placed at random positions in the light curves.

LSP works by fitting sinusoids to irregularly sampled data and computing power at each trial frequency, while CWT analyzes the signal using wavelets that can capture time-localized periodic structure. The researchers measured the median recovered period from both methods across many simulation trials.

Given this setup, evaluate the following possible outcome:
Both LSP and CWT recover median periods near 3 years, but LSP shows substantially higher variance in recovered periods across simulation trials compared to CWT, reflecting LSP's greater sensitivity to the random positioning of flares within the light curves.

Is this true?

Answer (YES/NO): NO